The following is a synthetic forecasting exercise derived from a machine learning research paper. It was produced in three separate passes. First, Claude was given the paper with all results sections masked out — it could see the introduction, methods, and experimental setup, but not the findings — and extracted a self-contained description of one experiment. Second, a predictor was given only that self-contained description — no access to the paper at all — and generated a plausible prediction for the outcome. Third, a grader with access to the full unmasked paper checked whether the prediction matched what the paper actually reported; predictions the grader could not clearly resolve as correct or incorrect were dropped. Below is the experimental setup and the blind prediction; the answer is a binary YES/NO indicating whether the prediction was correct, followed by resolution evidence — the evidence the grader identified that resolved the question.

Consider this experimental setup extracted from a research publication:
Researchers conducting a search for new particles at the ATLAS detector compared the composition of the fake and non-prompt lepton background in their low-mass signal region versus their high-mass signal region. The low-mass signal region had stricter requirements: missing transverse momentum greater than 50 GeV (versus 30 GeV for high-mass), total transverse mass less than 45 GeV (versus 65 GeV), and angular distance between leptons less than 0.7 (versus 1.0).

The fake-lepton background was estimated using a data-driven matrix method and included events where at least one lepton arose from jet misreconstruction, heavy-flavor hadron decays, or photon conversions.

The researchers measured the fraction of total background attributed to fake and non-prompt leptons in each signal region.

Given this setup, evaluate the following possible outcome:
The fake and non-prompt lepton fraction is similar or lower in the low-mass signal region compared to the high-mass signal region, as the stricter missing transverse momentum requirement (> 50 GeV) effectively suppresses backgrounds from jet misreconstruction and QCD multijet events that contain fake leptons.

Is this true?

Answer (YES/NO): NO